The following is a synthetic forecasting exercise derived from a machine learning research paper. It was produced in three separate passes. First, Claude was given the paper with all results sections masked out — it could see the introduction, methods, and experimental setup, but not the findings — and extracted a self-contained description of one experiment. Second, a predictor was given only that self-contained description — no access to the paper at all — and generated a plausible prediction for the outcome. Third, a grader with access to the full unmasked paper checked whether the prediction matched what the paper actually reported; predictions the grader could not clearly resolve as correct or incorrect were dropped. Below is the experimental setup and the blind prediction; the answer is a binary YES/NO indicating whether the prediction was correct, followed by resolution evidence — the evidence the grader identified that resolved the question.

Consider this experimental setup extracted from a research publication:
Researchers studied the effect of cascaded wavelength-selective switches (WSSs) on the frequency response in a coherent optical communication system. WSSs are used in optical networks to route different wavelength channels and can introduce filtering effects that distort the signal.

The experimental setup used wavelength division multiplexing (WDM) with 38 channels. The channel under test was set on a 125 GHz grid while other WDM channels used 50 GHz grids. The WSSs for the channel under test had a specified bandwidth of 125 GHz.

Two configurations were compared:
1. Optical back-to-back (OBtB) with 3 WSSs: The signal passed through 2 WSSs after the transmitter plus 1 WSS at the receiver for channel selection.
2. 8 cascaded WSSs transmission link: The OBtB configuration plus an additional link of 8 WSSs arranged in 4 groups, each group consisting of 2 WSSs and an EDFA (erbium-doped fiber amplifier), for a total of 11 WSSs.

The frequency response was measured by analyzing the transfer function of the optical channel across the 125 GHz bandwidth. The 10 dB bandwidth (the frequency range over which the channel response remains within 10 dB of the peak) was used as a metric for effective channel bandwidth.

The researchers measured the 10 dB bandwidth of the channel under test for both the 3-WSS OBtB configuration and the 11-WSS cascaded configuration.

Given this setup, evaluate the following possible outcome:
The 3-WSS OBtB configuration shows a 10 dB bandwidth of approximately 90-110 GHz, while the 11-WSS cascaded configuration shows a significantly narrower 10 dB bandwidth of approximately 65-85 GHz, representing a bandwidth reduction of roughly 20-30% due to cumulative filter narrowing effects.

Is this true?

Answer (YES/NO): NO